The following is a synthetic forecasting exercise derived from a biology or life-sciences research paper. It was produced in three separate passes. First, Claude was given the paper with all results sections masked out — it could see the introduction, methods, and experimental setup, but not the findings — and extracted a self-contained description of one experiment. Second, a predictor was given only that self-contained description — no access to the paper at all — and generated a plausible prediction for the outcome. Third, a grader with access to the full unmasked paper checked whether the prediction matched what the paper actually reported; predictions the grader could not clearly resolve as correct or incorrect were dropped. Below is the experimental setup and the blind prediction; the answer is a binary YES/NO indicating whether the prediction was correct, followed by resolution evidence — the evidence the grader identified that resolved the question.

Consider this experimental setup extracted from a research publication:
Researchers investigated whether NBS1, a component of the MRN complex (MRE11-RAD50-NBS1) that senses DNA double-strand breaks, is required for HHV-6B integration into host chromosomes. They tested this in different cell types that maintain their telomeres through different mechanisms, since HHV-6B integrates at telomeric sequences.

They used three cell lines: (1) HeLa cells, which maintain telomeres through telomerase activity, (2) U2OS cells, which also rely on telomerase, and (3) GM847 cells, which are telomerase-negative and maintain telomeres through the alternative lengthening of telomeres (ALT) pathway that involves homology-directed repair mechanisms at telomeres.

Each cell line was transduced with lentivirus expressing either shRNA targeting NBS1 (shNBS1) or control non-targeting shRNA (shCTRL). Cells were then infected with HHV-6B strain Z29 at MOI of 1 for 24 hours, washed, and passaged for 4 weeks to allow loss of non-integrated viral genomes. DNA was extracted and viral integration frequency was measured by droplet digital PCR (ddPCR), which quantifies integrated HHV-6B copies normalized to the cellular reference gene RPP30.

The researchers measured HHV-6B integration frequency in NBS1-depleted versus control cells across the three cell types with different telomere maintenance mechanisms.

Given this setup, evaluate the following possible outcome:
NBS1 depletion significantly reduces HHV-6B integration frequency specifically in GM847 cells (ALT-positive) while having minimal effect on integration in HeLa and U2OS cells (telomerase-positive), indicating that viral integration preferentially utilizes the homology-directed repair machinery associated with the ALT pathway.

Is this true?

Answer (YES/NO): NO